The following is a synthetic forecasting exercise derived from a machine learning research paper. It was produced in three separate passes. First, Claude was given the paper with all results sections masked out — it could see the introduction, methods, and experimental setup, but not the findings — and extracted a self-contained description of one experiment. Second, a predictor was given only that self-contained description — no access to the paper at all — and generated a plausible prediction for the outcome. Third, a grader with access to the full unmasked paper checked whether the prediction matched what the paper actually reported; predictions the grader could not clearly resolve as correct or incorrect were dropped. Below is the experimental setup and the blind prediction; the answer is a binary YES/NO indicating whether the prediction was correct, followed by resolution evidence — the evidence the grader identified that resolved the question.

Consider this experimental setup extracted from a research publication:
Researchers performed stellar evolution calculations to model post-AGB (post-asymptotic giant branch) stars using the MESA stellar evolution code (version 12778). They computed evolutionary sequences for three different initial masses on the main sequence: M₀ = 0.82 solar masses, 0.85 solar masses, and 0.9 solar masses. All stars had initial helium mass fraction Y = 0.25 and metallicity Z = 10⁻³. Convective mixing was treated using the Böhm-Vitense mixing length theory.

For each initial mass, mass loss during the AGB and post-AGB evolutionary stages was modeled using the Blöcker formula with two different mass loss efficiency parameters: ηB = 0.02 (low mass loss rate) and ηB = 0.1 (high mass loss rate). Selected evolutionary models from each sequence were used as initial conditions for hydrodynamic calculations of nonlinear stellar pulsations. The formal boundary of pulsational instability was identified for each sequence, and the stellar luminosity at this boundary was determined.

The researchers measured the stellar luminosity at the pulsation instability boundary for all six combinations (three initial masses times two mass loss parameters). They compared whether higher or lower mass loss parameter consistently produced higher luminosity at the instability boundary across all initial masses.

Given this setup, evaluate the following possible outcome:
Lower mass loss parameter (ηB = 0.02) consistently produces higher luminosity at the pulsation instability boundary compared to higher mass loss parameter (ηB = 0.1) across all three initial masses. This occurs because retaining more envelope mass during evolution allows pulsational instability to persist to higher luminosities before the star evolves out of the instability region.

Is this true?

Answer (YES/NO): NO